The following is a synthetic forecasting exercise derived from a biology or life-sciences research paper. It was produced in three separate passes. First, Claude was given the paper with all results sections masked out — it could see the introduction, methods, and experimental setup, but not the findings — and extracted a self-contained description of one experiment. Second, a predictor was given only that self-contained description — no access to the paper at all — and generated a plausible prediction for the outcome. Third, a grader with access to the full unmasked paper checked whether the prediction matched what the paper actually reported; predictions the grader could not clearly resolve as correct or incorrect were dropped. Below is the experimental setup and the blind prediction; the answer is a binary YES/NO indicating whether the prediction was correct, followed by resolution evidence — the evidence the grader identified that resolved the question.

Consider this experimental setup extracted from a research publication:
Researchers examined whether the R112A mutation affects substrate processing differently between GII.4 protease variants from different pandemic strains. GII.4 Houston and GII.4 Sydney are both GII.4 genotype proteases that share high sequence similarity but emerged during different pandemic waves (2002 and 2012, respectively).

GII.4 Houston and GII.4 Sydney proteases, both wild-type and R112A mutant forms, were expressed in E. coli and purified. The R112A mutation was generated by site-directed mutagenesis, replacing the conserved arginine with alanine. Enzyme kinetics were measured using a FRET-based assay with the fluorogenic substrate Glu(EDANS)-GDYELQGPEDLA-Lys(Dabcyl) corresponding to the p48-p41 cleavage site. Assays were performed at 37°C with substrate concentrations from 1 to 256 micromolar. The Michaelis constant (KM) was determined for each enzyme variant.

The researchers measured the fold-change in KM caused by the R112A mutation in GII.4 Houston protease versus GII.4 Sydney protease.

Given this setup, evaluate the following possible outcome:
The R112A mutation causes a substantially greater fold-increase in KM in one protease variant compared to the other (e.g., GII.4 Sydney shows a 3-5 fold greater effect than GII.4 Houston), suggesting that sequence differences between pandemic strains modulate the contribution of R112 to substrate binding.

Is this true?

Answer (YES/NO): NO